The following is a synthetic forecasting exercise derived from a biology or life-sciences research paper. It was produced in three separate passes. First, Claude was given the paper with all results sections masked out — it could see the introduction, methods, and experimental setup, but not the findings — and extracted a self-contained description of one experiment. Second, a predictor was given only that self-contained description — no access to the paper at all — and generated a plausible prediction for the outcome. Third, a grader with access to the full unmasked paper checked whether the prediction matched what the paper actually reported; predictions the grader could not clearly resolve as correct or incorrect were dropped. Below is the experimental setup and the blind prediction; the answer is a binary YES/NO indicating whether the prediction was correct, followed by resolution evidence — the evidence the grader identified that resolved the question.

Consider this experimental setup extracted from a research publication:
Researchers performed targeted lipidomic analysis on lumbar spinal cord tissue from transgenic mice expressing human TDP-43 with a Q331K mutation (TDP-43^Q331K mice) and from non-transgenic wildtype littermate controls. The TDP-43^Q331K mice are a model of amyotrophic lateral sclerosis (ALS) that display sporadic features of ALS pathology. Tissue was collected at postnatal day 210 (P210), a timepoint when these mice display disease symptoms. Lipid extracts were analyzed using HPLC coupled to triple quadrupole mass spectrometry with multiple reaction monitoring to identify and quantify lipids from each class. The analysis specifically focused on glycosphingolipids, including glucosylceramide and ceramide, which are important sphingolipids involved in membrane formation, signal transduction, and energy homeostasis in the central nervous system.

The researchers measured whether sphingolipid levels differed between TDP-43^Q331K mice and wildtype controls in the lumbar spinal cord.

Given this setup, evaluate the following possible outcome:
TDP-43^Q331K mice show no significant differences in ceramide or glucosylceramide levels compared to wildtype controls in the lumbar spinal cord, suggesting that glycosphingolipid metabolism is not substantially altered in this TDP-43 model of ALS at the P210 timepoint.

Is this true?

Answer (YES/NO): NO